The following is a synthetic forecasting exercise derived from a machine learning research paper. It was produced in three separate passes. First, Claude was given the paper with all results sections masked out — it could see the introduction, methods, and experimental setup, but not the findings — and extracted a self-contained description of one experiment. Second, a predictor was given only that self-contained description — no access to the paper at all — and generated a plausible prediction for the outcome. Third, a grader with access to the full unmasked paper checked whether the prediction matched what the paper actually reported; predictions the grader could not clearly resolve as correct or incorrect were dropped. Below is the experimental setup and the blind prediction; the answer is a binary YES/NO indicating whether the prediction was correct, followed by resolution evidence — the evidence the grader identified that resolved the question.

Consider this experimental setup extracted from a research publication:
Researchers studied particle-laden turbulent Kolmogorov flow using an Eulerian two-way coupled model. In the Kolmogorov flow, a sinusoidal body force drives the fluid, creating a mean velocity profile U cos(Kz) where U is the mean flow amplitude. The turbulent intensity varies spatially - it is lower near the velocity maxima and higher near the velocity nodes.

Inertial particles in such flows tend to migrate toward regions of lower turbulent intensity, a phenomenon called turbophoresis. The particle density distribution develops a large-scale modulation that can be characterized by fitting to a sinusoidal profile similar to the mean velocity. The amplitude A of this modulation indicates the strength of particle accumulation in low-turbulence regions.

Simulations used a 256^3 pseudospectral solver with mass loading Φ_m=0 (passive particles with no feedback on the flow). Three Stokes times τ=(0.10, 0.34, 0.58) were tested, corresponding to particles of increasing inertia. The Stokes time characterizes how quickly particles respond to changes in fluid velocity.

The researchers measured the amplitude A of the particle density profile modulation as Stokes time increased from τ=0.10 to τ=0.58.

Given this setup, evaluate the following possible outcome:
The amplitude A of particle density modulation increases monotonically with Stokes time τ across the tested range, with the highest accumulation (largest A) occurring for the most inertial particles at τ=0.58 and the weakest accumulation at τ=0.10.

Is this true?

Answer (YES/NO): YES